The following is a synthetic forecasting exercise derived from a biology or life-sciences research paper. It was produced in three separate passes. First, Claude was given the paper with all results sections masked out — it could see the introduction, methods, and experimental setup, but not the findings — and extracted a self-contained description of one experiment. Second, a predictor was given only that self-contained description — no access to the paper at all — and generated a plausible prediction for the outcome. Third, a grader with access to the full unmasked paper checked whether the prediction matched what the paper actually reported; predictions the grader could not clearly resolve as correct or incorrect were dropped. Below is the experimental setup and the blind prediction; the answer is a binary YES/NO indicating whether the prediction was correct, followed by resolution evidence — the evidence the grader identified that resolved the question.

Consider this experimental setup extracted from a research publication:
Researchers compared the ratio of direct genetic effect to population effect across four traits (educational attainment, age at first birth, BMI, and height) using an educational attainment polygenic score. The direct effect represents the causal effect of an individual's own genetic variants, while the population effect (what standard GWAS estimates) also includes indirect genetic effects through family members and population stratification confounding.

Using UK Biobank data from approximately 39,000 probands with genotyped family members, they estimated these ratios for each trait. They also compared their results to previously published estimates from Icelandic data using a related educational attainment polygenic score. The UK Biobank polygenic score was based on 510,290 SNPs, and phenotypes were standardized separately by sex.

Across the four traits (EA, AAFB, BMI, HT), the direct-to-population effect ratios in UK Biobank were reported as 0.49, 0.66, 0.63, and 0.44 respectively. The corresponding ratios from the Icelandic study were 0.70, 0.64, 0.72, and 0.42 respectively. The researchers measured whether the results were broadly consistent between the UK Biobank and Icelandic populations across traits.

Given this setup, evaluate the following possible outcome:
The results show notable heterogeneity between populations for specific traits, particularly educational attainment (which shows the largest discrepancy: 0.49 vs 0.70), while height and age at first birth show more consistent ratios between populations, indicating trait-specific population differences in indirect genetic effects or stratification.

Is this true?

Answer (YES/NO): YES